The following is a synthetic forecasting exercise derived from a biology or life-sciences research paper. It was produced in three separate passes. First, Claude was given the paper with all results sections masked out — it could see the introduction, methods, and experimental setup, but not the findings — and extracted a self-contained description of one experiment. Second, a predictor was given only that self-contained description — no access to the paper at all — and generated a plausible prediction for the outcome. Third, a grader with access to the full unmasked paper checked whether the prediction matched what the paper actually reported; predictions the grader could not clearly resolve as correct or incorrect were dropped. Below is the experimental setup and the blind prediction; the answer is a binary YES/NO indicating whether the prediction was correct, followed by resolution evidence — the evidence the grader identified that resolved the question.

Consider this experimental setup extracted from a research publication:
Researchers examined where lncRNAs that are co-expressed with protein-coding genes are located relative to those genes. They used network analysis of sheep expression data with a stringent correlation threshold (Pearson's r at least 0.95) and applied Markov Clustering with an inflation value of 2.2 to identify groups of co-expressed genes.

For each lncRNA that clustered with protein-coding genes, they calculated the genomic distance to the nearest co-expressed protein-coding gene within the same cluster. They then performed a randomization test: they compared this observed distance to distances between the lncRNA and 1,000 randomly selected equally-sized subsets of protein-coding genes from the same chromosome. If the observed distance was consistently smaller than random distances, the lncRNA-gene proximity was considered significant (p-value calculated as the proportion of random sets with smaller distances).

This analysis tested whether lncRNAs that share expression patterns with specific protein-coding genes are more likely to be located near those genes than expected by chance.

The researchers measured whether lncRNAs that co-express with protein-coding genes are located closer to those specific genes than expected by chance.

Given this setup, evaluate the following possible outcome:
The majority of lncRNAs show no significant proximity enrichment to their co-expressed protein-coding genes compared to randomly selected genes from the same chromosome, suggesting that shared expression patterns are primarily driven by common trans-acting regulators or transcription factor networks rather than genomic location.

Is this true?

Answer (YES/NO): NO